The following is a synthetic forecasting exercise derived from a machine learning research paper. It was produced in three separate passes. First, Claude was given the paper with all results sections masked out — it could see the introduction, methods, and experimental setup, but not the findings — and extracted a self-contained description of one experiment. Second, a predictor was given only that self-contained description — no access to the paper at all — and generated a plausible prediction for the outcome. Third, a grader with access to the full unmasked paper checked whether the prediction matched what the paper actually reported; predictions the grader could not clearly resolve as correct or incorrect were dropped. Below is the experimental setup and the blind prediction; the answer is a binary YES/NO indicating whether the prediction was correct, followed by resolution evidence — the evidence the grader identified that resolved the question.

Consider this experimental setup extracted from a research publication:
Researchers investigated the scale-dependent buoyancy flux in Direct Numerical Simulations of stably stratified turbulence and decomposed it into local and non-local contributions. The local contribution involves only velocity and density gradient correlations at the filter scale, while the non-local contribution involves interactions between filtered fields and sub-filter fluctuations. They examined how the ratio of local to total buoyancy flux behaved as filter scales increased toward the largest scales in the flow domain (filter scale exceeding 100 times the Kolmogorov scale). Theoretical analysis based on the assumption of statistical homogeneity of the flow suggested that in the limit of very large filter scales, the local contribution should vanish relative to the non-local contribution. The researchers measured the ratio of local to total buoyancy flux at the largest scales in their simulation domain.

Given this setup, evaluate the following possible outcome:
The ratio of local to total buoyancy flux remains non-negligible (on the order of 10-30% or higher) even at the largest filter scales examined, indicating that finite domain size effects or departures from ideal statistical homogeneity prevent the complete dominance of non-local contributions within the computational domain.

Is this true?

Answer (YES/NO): NO